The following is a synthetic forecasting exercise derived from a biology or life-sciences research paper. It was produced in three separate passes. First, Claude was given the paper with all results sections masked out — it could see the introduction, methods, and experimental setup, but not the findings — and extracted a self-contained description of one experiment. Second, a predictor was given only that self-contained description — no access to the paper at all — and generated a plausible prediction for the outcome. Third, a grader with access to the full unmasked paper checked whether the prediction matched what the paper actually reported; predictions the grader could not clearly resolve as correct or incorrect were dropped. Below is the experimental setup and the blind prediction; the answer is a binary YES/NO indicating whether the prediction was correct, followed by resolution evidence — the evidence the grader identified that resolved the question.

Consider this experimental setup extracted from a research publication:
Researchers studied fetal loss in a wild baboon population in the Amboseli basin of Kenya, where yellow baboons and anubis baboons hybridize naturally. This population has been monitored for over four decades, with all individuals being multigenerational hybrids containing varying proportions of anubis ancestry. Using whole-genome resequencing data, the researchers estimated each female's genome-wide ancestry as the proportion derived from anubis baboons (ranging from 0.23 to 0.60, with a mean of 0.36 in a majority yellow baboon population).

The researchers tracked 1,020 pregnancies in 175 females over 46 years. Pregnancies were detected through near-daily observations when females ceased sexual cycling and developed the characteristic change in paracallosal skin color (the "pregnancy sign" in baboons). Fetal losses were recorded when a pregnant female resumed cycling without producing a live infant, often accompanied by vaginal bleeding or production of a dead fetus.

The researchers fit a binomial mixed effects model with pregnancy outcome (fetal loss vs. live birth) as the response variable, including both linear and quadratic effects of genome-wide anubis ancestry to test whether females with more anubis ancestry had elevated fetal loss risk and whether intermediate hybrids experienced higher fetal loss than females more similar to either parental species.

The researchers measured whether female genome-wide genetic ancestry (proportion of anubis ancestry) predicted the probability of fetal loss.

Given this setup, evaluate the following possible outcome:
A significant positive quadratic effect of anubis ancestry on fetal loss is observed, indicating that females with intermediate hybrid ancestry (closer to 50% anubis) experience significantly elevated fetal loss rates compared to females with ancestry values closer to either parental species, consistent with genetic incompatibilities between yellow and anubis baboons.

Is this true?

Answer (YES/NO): NO